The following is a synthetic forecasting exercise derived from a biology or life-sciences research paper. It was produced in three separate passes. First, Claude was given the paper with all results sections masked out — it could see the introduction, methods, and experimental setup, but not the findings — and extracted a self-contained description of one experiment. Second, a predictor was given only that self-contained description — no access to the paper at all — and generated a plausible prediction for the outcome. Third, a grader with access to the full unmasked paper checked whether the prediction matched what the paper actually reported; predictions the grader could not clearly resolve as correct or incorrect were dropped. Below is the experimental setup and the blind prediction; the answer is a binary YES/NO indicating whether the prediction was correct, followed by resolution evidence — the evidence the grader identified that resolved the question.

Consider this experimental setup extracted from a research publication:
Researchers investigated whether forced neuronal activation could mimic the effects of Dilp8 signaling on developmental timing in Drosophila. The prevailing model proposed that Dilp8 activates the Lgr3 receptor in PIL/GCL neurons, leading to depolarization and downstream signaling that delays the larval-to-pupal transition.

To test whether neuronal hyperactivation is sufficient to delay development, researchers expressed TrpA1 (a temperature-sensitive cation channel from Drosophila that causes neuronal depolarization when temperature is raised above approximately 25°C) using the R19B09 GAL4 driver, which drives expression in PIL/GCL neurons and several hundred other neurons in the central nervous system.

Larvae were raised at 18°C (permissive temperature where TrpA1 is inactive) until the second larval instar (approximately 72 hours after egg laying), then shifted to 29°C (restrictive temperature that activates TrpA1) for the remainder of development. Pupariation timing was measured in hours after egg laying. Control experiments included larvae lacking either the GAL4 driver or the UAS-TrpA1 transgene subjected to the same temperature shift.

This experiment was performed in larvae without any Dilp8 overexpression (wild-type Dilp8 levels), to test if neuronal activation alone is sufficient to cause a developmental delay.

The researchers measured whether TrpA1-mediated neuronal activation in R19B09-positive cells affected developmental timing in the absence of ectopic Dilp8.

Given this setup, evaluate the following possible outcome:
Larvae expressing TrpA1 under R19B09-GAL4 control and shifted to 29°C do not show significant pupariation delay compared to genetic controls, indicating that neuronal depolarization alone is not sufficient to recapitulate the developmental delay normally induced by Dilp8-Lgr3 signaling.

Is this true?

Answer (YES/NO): NO